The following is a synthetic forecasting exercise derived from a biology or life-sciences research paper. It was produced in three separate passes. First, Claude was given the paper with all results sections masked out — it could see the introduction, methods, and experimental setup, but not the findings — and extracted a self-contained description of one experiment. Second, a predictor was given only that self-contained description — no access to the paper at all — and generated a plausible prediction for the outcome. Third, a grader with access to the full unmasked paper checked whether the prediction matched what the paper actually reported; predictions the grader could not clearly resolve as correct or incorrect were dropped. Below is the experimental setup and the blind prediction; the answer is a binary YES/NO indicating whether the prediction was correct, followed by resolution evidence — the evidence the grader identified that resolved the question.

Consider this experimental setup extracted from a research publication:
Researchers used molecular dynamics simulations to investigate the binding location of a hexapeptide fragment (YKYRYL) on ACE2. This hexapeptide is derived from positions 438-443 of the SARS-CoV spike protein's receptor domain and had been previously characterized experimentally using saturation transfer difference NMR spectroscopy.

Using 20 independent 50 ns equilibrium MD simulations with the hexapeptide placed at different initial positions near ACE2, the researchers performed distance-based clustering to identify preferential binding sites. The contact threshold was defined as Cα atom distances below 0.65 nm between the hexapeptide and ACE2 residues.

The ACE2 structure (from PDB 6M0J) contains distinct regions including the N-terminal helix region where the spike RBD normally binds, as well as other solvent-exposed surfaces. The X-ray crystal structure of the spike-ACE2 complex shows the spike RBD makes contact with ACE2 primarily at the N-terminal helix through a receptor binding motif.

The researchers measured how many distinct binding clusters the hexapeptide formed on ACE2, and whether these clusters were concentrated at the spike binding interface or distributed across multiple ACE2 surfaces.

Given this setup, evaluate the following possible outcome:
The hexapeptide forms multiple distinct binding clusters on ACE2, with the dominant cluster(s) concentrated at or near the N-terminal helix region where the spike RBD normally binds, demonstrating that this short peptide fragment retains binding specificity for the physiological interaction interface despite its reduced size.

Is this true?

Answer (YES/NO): YES